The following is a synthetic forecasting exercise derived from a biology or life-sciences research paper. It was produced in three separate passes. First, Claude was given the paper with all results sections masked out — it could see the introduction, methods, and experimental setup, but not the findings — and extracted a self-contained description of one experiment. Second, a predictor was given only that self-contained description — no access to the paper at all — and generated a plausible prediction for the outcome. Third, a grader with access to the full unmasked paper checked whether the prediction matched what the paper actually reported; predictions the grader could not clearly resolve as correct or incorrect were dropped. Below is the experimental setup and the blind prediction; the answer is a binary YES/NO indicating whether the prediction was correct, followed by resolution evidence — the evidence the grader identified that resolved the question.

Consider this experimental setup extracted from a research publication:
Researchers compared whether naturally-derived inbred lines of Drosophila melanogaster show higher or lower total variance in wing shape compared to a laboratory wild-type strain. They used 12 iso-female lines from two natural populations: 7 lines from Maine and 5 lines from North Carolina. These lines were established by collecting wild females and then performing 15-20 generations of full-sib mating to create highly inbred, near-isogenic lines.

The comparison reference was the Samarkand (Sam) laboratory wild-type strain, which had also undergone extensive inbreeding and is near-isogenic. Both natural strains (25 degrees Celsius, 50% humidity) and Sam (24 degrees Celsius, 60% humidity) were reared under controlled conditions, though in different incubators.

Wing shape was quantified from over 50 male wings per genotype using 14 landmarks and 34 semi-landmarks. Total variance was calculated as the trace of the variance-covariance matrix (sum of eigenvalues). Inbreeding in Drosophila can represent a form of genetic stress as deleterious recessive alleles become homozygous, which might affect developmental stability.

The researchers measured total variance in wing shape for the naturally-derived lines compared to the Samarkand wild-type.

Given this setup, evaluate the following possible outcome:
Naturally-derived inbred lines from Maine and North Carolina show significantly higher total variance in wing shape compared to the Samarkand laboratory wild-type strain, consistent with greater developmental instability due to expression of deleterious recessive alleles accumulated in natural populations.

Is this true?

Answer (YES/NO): NO